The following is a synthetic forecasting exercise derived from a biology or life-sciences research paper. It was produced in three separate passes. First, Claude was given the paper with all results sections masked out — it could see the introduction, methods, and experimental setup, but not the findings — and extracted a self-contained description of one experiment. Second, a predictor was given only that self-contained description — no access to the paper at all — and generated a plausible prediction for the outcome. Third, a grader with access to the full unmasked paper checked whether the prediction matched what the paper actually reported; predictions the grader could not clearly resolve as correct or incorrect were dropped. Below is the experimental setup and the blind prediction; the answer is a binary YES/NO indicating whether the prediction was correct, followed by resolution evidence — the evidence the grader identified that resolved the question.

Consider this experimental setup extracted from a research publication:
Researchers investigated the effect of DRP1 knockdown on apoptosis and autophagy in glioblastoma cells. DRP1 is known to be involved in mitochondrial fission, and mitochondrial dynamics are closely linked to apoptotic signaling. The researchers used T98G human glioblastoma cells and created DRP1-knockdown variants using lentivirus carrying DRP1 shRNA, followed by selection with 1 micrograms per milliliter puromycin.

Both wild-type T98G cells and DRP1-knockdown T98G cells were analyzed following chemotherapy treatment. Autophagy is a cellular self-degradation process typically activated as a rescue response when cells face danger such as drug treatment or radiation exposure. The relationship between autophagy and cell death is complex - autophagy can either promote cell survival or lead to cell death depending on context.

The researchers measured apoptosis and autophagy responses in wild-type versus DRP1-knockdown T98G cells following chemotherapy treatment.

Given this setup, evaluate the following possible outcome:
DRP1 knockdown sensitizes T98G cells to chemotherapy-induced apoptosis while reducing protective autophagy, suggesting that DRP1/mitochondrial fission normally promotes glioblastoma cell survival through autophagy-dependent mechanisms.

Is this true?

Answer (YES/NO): YES